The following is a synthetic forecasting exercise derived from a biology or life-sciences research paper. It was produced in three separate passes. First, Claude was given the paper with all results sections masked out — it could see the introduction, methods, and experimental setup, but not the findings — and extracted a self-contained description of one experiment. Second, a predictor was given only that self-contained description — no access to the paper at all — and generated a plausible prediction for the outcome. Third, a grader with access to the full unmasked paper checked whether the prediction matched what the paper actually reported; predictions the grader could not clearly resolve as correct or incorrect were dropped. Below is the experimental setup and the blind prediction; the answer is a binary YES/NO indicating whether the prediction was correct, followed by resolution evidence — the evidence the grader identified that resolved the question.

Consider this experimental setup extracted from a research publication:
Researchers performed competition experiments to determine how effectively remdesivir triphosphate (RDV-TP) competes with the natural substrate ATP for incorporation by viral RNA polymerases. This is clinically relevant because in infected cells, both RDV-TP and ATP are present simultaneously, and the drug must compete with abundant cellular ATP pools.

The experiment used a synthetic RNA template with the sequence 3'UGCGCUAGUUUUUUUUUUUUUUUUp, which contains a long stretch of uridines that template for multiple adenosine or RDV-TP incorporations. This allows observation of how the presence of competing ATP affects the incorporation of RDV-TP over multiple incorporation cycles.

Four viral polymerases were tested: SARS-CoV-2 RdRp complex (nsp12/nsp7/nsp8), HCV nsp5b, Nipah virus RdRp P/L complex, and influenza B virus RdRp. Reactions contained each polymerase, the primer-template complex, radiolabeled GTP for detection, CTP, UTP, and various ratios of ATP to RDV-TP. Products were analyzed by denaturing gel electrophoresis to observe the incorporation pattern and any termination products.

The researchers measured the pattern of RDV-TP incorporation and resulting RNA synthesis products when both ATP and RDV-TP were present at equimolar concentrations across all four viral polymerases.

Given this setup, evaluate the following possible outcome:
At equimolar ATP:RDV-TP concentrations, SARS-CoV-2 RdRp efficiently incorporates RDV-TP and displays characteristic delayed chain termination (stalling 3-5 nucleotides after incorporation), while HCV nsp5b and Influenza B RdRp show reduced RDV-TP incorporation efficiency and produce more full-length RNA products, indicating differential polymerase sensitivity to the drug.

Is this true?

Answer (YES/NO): NO